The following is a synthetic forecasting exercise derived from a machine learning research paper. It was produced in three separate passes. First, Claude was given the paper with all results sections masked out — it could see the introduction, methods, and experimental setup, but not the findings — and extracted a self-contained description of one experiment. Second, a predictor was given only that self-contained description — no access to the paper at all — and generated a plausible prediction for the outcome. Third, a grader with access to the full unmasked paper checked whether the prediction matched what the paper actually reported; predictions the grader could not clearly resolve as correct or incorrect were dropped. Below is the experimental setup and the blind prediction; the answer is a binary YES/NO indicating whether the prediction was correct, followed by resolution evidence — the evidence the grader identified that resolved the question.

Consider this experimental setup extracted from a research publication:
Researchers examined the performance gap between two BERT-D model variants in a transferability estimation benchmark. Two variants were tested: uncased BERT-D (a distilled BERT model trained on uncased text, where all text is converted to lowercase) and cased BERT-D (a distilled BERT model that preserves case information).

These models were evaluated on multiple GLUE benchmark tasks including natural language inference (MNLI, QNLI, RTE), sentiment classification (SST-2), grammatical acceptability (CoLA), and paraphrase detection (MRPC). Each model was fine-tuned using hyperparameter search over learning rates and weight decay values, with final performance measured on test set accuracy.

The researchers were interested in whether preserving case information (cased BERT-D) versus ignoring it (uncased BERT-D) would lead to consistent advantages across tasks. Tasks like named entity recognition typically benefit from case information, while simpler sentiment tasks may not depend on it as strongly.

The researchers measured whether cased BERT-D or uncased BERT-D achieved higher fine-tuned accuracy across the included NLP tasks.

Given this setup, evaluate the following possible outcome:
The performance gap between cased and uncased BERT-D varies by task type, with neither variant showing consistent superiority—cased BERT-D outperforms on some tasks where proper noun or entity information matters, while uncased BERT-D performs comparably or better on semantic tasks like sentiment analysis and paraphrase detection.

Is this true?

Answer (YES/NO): NO